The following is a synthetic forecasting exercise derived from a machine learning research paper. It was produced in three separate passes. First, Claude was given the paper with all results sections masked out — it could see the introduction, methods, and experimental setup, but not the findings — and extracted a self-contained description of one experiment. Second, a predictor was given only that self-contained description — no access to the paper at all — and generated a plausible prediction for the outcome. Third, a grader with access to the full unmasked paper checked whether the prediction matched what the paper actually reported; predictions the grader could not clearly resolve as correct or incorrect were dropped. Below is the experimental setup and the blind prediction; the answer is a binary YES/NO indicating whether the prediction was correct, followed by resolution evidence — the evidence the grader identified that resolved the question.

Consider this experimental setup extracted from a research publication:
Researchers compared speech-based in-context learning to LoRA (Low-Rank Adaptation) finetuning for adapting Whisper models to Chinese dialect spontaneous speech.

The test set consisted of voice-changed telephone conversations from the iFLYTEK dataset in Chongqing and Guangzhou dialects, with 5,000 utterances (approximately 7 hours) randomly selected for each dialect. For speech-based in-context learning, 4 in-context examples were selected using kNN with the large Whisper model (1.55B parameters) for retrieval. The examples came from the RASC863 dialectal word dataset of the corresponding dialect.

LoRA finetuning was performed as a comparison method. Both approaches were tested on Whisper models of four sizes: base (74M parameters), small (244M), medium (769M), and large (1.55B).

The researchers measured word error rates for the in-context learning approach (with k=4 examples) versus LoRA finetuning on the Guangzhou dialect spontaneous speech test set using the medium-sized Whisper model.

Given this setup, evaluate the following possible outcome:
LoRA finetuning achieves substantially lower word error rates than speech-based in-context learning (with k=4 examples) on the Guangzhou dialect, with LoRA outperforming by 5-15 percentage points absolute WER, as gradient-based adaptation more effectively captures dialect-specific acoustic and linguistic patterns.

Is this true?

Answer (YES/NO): NO